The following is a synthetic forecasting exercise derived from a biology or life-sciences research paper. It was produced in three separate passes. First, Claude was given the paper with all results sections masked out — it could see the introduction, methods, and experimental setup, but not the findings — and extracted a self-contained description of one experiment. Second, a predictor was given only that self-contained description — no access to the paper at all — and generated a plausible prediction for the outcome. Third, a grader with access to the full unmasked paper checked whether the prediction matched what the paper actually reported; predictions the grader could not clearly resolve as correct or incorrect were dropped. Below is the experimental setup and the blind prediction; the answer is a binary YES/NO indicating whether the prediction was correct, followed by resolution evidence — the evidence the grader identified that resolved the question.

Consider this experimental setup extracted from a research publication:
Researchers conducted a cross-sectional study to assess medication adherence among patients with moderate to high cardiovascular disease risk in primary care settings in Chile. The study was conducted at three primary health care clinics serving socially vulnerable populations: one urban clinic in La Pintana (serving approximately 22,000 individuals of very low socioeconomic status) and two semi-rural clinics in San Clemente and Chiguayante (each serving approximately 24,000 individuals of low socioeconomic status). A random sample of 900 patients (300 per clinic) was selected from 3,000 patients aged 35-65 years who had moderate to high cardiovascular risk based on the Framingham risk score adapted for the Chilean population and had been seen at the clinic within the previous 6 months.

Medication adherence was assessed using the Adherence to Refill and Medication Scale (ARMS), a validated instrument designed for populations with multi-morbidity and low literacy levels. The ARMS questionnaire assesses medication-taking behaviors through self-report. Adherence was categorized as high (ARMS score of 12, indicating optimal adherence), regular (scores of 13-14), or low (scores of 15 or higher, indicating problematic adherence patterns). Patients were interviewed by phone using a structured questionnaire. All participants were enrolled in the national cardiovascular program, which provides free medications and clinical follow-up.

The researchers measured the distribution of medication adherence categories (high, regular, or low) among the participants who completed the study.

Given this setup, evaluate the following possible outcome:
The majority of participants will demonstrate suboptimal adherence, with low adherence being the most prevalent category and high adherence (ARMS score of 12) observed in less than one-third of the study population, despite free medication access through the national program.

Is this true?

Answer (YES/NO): YES